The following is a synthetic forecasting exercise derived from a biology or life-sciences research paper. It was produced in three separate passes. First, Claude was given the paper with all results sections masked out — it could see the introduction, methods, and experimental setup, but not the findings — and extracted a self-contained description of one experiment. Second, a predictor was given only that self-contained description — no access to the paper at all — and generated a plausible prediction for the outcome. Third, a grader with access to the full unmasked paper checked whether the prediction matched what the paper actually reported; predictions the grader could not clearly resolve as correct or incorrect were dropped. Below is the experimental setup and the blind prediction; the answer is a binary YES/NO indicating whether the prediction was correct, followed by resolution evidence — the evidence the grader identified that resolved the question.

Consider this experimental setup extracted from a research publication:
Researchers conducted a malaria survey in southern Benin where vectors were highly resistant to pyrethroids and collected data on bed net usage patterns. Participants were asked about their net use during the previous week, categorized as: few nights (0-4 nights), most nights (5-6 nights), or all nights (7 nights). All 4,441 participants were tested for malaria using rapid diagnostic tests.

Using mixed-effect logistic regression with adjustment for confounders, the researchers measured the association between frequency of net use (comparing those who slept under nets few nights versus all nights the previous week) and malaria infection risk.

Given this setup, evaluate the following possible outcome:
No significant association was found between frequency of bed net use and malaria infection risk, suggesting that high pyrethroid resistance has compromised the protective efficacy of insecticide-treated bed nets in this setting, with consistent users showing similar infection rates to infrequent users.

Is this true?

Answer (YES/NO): NO